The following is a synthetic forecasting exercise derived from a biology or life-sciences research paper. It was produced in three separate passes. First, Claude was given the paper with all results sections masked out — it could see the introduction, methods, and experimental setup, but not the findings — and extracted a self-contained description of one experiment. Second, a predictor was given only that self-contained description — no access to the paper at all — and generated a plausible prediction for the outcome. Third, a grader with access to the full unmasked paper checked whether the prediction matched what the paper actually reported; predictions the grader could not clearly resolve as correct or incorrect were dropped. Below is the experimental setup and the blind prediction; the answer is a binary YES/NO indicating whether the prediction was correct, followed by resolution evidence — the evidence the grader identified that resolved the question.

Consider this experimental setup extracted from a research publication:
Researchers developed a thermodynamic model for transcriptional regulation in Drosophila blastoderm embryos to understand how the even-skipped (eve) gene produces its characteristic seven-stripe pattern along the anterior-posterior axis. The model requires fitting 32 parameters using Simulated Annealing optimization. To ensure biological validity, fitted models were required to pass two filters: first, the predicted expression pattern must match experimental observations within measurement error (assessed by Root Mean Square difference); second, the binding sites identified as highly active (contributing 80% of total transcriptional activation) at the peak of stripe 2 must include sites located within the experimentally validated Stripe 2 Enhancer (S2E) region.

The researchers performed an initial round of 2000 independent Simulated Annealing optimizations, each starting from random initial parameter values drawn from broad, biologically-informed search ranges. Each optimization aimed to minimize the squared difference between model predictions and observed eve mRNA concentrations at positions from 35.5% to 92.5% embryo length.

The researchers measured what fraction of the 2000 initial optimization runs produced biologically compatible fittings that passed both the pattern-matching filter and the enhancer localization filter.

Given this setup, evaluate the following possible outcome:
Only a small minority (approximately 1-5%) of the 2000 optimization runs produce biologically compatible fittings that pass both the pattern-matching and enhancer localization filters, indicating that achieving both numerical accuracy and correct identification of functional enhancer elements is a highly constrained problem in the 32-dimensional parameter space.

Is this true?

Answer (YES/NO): YES